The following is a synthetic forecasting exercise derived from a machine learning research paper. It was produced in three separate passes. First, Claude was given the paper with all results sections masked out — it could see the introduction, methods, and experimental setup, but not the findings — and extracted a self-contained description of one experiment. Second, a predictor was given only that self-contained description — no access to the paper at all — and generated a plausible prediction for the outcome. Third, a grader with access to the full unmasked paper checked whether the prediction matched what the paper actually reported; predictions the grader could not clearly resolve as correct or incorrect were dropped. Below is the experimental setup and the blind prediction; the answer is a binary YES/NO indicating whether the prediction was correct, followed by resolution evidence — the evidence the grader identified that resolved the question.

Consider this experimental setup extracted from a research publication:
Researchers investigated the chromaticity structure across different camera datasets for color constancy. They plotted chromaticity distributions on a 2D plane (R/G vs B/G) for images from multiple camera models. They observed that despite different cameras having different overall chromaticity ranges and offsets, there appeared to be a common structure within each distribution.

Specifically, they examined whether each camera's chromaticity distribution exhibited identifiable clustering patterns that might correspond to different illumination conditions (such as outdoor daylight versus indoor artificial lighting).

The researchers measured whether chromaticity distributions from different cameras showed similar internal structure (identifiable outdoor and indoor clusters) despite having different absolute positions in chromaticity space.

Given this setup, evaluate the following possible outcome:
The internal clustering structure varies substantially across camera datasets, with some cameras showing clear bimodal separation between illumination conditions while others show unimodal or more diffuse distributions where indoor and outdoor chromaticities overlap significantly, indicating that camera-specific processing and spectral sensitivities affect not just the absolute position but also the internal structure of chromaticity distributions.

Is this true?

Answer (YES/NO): NO